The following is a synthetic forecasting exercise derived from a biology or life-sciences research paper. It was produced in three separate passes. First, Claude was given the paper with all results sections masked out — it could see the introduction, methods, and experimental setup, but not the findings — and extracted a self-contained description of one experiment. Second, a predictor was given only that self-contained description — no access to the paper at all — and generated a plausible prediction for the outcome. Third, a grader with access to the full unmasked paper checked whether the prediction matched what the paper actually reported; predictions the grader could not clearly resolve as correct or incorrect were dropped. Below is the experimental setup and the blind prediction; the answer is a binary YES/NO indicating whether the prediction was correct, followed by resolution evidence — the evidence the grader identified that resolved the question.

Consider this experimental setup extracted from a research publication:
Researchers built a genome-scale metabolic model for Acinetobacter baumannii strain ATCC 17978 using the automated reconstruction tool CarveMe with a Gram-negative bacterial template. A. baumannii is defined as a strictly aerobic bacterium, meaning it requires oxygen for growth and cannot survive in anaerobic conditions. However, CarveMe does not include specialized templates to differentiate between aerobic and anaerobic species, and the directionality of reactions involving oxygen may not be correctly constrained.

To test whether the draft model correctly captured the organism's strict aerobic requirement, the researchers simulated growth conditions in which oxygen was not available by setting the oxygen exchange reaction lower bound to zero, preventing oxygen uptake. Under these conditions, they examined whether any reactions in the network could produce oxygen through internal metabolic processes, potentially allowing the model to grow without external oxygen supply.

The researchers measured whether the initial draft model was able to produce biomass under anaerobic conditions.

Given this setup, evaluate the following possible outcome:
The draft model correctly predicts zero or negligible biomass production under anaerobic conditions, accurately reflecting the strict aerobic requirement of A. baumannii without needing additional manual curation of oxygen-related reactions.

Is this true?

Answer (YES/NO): NO